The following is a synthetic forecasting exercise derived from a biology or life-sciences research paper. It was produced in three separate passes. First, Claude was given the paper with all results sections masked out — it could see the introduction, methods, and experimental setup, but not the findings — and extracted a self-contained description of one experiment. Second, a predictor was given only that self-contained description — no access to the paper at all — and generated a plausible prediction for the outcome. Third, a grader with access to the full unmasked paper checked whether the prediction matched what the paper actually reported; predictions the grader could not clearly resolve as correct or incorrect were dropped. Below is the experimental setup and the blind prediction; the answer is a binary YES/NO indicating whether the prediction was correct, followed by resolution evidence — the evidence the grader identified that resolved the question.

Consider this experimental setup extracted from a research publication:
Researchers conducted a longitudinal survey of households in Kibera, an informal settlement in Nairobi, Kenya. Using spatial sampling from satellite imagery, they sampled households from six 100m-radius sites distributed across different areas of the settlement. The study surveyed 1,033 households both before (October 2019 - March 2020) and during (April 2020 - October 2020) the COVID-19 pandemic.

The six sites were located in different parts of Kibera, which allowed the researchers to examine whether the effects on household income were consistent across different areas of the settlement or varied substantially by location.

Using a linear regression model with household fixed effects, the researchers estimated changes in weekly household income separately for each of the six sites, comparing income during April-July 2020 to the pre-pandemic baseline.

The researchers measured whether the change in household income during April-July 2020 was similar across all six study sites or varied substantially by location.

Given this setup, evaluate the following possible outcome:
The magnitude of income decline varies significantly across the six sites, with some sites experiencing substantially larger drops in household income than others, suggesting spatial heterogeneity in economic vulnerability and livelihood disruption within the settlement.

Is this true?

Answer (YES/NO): NO